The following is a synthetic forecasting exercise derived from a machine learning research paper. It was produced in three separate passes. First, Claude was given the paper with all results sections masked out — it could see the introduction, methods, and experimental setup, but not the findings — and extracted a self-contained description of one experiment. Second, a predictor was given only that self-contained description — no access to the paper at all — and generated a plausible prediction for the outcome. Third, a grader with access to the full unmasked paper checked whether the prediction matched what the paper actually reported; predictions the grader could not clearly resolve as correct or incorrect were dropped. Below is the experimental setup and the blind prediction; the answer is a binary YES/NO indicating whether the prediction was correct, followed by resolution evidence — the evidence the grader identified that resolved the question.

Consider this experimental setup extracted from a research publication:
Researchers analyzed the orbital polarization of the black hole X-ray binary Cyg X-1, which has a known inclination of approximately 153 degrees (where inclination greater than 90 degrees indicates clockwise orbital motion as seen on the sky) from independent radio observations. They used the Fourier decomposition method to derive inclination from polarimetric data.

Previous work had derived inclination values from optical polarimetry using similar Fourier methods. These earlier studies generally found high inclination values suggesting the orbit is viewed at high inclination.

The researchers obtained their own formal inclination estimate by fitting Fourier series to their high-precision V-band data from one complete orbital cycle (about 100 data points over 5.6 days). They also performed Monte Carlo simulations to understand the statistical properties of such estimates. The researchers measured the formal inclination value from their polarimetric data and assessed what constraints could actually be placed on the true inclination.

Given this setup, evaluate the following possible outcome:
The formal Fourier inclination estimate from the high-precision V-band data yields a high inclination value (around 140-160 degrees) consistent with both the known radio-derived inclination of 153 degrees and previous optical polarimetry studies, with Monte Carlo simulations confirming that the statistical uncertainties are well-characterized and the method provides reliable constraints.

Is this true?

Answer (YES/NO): NO